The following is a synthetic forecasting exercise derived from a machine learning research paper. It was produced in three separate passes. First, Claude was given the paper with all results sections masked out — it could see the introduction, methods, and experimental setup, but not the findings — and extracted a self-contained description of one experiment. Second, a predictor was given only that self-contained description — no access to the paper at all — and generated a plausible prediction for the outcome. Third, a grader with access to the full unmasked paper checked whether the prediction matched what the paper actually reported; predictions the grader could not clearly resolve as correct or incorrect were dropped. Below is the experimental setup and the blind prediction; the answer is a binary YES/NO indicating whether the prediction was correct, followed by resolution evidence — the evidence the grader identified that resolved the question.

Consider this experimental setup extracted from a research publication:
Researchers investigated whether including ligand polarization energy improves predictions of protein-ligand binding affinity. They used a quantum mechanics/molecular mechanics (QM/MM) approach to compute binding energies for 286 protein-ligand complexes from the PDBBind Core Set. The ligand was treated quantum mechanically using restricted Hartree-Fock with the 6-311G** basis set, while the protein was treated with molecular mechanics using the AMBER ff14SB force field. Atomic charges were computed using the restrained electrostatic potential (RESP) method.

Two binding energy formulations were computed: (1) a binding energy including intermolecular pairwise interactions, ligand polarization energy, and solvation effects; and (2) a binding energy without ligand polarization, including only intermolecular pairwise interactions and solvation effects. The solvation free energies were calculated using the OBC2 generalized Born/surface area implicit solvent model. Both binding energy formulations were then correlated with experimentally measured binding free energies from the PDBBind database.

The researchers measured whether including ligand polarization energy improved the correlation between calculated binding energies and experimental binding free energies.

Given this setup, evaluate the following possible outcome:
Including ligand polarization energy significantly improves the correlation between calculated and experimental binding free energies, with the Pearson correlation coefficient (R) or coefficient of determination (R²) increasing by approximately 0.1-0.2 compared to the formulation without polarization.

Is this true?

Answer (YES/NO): NO